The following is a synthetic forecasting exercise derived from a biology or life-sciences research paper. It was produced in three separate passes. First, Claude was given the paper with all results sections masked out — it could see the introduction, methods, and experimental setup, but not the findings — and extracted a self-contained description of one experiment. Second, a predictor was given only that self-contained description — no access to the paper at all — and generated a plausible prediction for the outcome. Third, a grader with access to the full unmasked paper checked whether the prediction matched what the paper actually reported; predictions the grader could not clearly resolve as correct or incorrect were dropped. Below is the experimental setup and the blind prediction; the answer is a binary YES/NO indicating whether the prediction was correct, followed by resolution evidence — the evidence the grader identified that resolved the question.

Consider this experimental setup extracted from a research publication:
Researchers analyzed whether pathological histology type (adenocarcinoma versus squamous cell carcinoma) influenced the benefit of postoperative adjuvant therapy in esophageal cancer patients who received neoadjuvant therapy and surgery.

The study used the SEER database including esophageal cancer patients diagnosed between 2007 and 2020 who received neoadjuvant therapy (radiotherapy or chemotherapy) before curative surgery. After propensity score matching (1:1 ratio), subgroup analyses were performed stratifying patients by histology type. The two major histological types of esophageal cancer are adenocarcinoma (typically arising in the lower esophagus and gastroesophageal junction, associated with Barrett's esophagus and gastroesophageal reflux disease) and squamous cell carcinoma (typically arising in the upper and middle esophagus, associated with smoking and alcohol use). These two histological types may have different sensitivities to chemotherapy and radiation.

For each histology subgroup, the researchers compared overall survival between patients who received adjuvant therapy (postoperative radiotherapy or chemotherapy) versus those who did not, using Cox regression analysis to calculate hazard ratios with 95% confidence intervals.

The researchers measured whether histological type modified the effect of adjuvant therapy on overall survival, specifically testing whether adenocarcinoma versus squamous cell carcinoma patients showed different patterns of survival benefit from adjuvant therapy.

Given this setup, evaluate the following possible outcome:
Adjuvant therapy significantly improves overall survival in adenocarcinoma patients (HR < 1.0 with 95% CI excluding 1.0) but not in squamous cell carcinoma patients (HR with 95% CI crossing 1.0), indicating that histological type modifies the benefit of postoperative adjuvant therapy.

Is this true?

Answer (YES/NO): NO